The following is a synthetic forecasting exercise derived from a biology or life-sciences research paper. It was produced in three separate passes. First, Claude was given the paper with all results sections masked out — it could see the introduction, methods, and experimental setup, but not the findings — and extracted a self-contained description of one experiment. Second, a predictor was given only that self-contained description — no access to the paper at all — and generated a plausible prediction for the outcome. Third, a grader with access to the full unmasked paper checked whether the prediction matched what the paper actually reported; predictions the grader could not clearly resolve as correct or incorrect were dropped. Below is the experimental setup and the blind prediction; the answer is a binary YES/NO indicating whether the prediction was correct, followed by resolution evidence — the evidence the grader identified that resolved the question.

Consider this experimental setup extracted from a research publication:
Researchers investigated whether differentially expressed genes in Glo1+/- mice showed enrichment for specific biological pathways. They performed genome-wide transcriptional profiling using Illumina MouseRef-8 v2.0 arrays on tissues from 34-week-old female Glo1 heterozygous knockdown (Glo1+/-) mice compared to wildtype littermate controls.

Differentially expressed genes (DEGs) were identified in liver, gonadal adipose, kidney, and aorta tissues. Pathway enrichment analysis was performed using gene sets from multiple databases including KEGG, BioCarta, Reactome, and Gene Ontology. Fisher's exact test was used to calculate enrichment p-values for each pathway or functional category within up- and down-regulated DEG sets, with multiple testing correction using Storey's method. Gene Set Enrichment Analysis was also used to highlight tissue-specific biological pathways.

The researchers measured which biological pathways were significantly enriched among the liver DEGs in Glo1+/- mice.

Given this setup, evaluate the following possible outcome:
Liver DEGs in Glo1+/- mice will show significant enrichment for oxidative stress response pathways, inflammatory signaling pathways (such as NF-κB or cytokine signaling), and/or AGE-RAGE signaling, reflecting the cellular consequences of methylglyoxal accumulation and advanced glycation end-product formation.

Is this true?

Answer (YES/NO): NO